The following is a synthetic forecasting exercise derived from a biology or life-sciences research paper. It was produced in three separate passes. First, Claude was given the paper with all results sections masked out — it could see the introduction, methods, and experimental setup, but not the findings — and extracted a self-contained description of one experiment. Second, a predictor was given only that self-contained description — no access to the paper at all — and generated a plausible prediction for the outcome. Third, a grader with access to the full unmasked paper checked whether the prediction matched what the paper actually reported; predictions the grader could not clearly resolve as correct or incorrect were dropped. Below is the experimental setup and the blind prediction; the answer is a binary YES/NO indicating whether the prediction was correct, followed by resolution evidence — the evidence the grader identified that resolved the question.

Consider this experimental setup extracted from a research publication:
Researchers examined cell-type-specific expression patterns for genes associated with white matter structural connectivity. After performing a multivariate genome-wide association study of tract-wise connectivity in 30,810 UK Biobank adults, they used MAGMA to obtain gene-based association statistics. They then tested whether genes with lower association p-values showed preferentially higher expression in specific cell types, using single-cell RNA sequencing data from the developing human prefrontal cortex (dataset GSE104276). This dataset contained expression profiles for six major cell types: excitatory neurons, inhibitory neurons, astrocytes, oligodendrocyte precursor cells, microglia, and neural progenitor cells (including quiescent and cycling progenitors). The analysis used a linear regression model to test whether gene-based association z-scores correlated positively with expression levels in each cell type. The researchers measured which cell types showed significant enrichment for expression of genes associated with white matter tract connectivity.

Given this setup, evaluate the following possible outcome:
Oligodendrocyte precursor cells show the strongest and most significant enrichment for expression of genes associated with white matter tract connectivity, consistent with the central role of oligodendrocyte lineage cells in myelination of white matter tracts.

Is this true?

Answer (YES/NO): NO